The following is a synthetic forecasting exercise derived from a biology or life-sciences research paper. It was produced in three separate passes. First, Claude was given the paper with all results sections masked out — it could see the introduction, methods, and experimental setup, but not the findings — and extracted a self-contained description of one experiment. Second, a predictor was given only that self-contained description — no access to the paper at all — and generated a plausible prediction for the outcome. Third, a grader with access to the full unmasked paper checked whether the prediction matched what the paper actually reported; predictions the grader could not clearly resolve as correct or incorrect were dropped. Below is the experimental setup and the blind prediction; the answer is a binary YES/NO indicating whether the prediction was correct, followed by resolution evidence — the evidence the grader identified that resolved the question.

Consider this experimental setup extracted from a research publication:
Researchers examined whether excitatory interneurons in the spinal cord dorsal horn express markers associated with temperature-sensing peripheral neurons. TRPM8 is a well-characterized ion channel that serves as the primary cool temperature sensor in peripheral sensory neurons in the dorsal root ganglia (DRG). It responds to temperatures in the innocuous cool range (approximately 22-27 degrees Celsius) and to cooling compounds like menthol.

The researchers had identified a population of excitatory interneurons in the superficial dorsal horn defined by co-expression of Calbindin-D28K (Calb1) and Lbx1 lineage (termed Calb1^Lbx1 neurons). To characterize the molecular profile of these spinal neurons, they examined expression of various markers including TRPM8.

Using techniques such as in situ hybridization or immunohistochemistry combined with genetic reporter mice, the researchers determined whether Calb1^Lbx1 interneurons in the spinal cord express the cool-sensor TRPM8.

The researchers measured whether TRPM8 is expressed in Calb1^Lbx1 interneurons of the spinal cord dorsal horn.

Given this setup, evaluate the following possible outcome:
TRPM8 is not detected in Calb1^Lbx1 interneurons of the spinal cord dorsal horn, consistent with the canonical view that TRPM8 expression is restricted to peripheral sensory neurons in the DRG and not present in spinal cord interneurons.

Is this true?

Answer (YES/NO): YES